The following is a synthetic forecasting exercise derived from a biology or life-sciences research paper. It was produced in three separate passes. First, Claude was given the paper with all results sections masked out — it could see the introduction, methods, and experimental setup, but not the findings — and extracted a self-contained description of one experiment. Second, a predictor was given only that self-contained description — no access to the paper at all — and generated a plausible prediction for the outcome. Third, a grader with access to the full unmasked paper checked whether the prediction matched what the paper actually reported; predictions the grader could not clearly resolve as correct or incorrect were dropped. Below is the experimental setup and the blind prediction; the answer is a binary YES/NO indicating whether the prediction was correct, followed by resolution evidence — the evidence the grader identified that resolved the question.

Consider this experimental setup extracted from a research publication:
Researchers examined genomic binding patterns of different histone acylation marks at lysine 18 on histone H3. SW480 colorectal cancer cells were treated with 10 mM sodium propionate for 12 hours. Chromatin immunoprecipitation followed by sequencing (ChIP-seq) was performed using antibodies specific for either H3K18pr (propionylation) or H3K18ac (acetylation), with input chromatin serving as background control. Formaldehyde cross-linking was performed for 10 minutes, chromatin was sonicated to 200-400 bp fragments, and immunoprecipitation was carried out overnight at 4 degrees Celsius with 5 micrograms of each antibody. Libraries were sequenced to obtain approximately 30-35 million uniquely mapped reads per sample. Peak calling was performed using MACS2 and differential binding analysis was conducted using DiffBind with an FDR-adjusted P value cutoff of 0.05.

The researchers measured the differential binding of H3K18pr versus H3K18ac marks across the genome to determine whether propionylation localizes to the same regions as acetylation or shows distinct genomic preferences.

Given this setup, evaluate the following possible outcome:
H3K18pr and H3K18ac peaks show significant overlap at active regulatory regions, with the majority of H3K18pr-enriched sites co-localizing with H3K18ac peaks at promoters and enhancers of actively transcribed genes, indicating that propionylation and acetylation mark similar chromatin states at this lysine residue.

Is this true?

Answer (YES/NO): NO